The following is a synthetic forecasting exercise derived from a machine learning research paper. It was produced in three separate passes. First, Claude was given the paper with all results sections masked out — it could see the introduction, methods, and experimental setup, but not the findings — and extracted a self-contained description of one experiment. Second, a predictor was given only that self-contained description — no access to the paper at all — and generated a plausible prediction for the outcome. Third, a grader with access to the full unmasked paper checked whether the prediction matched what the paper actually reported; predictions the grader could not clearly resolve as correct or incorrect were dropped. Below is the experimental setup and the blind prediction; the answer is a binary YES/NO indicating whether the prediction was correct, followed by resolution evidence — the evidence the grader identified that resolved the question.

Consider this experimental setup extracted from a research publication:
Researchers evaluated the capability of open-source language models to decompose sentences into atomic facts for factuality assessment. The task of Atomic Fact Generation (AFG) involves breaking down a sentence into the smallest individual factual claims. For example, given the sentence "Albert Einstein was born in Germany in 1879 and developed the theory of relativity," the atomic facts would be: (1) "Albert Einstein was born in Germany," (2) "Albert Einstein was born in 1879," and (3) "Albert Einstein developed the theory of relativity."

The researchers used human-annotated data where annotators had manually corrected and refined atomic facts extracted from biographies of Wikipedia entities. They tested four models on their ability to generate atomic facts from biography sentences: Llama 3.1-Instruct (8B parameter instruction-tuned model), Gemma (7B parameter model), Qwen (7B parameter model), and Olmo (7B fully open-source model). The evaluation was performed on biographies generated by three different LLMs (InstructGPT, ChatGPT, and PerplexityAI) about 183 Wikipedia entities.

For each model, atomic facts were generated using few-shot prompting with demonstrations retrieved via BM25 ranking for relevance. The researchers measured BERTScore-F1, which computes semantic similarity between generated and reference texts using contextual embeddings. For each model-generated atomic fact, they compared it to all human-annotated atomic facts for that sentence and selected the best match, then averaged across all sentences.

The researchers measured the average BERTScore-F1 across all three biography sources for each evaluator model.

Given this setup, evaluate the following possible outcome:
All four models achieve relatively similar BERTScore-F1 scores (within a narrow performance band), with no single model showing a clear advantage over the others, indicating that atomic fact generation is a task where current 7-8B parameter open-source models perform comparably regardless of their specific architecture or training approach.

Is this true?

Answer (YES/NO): NO